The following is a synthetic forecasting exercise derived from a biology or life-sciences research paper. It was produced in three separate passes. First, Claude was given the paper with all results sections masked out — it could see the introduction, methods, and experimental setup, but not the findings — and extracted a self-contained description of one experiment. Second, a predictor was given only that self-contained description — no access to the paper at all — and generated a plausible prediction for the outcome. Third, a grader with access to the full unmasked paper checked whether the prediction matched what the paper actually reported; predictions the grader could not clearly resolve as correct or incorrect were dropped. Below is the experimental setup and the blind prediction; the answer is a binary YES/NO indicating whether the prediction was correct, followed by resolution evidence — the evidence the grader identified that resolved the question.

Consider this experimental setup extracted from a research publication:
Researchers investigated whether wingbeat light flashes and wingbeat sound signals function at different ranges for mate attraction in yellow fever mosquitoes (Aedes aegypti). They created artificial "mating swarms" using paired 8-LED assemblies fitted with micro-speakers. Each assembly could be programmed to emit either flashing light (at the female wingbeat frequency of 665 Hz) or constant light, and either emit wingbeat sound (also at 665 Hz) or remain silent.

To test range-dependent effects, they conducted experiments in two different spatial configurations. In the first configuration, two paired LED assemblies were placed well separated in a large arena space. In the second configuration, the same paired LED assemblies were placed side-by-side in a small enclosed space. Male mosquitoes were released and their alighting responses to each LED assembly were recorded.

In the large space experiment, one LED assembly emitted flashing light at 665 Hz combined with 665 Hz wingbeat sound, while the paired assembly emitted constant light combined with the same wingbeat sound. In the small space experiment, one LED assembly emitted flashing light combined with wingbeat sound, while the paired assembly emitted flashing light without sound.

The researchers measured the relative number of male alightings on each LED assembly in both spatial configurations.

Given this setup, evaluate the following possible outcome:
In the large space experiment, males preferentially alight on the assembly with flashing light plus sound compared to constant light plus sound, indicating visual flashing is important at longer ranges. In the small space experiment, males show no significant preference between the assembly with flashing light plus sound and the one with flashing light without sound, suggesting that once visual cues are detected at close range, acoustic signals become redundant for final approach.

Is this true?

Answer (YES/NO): NO